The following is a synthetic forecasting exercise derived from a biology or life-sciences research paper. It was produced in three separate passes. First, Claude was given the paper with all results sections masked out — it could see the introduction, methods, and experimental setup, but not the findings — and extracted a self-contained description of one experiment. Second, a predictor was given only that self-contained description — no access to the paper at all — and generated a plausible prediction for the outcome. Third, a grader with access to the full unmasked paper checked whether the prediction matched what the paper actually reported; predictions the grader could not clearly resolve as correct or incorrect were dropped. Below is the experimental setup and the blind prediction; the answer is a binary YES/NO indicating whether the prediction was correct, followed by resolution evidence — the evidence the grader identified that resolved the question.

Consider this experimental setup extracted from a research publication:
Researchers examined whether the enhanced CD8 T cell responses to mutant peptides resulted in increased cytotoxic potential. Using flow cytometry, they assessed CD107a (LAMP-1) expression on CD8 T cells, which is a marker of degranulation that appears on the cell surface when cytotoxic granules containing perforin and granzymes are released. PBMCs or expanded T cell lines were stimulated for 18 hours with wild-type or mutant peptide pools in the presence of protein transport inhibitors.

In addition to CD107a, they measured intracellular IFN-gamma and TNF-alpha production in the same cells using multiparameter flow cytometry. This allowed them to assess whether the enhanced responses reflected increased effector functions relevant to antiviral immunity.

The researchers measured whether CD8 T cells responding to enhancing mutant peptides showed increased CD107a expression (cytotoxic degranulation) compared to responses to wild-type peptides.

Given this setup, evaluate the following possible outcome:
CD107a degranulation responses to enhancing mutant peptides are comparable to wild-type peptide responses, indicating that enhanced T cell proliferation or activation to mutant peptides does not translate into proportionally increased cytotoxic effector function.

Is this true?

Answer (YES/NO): NO